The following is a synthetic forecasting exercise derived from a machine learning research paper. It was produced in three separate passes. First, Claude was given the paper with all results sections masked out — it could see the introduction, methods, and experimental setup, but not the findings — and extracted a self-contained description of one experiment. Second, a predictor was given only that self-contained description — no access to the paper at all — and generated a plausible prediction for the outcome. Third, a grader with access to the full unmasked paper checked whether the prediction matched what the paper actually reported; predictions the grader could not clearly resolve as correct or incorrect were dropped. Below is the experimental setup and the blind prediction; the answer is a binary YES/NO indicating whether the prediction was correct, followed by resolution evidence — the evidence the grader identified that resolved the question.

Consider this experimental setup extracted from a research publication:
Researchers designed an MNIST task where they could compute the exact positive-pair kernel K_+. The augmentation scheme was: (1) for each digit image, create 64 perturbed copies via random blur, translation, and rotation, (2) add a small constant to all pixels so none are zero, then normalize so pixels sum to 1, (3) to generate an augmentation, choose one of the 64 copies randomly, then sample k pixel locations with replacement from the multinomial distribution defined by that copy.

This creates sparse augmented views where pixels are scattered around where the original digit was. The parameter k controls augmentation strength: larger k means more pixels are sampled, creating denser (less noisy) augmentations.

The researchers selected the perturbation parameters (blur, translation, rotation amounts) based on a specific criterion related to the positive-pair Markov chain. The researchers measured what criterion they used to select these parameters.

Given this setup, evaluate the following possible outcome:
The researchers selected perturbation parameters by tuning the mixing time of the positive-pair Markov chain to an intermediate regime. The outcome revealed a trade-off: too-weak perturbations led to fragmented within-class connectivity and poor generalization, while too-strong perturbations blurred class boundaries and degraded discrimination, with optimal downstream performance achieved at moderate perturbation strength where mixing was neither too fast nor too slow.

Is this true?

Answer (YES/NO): NO